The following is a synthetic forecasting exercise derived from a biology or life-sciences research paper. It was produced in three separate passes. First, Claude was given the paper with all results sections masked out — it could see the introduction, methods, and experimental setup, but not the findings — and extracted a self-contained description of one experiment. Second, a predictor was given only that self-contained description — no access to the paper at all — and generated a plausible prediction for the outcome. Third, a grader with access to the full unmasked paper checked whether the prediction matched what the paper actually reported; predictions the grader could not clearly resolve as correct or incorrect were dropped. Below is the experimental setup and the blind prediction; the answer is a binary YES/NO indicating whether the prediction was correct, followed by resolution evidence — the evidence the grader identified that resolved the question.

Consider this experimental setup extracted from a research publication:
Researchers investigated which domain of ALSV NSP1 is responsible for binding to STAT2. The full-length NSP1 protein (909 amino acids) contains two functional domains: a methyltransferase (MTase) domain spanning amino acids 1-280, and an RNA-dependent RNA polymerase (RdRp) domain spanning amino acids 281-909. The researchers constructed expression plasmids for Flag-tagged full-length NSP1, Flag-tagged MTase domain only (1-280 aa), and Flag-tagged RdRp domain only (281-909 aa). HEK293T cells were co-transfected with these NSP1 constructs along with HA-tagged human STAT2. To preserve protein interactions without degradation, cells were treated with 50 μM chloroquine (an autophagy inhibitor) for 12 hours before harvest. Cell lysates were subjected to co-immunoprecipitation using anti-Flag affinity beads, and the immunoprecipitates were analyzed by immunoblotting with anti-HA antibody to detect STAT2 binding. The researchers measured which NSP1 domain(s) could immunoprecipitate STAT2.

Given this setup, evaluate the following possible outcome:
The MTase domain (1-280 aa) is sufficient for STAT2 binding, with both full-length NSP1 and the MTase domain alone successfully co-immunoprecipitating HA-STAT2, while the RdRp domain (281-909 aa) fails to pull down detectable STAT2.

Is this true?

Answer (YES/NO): YES